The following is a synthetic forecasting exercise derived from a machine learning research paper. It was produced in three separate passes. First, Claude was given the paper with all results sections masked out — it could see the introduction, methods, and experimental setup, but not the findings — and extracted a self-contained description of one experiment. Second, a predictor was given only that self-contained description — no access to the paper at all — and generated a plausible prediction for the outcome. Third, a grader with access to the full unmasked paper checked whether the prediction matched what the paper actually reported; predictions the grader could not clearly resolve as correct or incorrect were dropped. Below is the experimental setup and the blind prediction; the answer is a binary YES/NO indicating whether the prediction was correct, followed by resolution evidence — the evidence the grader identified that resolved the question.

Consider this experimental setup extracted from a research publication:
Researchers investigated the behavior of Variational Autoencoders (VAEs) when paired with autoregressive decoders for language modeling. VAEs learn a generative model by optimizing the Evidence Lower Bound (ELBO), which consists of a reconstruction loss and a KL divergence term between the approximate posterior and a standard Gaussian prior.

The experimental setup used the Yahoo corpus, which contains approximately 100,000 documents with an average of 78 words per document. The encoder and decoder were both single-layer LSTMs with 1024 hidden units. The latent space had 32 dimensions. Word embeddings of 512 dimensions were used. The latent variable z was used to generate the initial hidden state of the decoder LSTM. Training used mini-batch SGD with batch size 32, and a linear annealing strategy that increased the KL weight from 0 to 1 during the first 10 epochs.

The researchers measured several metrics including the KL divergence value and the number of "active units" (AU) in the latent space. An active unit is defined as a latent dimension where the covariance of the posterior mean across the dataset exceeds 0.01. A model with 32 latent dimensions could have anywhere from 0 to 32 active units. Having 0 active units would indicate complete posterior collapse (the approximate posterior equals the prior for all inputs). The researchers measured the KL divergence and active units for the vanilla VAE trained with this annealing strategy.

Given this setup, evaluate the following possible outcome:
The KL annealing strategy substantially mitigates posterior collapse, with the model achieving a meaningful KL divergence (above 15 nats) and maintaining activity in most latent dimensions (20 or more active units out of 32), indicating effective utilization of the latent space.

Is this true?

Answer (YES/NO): NO